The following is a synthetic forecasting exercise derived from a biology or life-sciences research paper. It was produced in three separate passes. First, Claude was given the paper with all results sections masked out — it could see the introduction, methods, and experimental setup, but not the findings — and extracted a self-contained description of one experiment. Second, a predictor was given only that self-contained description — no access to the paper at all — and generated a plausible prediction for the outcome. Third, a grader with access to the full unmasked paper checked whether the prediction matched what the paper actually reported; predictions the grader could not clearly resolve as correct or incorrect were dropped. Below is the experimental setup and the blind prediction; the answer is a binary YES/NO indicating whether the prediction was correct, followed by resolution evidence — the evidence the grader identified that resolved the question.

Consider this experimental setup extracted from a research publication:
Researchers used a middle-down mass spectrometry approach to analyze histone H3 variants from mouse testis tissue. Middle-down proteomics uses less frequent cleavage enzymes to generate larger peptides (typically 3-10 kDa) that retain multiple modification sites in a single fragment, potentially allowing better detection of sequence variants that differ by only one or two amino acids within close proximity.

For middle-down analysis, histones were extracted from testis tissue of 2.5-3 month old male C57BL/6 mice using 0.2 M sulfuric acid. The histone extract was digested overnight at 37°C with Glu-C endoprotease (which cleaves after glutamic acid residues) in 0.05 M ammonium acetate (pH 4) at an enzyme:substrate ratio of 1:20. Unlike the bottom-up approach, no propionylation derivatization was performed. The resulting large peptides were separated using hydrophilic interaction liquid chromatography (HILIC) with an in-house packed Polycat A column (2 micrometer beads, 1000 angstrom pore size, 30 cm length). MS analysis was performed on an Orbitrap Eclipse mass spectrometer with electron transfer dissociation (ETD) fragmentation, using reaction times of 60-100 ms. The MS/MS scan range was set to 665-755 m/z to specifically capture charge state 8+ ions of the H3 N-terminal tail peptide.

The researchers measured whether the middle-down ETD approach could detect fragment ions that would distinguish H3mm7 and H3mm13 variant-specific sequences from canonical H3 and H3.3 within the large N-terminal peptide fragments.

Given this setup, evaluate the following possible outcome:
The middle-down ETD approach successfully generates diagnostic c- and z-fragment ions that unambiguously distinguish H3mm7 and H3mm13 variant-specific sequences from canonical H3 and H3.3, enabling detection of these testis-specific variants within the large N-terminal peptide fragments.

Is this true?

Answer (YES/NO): NO